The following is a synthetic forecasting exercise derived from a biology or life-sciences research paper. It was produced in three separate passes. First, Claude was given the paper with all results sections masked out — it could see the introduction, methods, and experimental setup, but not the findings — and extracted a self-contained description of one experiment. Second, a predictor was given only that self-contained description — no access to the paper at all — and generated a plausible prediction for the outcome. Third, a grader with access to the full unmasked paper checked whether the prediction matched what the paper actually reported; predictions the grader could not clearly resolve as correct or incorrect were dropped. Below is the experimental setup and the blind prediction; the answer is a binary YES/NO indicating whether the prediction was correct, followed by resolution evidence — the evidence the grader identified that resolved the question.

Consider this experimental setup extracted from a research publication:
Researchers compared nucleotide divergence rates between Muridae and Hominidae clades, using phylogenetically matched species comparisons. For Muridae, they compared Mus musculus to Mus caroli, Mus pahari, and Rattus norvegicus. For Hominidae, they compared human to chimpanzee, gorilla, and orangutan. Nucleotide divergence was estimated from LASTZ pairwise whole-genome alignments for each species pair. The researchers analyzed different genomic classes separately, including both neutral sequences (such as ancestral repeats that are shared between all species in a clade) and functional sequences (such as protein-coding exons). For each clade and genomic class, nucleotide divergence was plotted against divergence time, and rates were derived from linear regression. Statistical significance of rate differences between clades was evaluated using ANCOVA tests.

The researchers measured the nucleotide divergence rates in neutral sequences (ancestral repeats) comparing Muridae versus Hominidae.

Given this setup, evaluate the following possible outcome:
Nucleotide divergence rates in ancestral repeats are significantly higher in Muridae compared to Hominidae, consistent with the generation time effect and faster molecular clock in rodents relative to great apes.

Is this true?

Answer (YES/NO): YES